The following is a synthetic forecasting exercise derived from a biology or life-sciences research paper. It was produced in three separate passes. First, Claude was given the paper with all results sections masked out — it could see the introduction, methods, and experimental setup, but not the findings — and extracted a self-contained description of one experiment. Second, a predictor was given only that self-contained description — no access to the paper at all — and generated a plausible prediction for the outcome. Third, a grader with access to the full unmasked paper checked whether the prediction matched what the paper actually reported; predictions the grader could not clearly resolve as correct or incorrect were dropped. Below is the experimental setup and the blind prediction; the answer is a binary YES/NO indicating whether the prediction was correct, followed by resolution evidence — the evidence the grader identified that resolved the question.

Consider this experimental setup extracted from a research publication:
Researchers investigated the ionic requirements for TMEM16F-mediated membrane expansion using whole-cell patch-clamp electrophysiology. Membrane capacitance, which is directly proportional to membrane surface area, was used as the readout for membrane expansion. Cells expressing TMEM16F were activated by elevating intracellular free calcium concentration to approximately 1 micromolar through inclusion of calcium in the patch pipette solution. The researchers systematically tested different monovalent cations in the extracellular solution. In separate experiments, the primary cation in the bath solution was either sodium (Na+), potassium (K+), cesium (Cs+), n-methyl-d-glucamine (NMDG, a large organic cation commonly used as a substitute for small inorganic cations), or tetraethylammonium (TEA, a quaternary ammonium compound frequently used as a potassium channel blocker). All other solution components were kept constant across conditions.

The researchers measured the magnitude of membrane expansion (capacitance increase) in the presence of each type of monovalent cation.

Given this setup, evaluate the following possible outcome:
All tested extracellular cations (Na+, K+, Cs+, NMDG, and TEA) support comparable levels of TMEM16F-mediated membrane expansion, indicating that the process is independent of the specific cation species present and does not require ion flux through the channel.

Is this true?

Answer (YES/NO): NO